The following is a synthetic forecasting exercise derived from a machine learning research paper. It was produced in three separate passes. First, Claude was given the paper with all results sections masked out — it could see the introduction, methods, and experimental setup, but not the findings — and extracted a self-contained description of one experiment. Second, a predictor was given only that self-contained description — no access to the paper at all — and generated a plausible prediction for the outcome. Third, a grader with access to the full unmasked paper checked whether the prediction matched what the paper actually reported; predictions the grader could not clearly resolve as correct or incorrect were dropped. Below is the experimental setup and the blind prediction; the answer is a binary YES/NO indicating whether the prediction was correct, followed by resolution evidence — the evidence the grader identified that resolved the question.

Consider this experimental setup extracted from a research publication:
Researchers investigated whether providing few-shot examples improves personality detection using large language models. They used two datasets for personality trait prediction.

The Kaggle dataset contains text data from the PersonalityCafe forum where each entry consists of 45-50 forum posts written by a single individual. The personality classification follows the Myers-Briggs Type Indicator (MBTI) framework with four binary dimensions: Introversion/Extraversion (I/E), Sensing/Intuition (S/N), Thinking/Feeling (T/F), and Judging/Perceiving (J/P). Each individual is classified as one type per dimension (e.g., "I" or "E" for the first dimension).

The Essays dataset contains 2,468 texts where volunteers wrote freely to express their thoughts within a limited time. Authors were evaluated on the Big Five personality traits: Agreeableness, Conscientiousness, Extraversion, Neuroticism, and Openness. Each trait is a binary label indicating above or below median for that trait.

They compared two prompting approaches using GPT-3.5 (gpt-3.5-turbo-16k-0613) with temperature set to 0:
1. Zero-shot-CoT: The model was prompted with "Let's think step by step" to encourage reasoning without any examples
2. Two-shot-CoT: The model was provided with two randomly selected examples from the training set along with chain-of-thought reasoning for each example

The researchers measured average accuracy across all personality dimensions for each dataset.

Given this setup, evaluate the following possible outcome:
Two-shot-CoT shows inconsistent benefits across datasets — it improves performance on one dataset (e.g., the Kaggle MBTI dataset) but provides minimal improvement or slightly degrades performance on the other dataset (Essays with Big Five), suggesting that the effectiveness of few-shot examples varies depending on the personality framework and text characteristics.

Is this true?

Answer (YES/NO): YES